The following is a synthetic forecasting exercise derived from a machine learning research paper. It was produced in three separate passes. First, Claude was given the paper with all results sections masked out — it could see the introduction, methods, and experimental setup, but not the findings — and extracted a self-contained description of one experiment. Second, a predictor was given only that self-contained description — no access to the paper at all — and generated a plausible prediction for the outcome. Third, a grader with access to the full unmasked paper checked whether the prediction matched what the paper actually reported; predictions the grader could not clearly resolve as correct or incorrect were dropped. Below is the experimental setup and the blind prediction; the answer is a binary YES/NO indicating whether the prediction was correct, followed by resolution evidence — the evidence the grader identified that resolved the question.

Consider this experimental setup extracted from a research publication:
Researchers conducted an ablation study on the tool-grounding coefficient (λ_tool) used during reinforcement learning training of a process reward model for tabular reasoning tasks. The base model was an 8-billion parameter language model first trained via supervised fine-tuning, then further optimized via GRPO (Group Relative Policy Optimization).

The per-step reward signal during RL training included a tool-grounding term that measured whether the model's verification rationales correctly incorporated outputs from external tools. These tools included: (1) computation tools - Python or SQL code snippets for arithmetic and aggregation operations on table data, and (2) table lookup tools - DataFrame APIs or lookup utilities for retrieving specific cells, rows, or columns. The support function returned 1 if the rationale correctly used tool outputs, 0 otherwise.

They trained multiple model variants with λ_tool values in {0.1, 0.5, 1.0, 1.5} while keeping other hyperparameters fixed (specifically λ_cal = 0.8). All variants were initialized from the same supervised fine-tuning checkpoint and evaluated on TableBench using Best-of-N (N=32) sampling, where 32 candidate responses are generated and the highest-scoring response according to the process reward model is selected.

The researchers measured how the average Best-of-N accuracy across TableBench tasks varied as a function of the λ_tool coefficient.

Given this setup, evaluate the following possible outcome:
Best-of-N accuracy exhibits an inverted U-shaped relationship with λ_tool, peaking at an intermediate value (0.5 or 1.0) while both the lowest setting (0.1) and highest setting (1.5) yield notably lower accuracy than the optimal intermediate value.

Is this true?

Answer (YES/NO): NO